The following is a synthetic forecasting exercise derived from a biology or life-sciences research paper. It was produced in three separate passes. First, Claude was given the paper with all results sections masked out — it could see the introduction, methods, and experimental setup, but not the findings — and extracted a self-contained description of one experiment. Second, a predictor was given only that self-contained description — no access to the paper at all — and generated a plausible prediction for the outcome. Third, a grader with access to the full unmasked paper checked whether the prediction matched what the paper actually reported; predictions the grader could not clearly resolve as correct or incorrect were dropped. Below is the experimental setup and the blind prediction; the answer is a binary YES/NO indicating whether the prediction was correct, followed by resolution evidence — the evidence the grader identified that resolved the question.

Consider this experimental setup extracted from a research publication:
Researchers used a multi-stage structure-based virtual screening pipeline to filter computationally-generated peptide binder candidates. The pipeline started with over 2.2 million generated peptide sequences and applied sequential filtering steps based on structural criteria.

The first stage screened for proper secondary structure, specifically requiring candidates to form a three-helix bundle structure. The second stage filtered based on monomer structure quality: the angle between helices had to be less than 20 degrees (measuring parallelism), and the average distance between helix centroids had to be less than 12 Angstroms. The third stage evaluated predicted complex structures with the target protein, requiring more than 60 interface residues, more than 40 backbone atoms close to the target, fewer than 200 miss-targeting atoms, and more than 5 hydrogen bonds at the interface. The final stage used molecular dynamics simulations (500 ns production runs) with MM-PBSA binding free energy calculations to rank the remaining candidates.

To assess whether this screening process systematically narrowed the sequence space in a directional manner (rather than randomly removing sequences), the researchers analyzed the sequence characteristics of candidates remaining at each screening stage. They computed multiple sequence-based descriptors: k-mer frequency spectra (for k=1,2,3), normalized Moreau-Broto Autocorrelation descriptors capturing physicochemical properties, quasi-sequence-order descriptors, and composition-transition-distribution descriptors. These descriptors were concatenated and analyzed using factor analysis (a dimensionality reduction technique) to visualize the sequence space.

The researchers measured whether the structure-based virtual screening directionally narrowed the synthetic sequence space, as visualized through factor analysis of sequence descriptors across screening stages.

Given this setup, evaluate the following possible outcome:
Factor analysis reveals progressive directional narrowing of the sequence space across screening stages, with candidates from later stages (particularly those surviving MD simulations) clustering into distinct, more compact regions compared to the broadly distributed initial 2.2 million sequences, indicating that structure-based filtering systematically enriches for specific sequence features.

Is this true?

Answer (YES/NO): YES